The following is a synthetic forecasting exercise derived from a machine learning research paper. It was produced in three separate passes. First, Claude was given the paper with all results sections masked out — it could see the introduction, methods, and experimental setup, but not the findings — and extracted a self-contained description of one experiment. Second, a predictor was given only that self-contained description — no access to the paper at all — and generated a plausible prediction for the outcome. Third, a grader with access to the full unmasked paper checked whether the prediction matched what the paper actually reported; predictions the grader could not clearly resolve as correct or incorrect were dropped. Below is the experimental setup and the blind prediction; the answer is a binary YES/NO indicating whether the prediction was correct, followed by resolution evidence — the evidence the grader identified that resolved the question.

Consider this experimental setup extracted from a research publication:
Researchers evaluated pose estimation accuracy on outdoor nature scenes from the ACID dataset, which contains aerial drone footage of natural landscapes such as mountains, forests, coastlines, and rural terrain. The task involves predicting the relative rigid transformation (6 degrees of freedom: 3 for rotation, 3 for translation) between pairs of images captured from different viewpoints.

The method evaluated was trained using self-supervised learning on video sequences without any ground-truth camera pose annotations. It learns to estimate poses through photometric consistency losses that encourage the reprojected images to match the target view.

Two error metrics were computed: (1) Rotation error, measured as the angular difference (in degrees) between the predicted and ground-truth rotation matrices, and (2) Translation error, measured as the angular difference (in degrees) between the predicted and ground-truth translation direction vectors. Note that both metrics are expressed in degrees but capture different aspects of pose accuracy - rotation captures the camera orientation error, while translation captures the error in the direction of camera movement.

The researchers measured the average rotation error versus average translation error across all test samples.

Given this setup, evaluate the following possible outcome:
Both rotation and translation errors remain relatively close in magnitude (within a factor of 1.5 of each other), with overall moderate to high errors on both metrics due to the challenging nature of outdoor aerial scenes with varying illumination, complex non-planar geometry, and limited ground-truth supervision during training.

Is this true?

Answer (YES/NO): NO